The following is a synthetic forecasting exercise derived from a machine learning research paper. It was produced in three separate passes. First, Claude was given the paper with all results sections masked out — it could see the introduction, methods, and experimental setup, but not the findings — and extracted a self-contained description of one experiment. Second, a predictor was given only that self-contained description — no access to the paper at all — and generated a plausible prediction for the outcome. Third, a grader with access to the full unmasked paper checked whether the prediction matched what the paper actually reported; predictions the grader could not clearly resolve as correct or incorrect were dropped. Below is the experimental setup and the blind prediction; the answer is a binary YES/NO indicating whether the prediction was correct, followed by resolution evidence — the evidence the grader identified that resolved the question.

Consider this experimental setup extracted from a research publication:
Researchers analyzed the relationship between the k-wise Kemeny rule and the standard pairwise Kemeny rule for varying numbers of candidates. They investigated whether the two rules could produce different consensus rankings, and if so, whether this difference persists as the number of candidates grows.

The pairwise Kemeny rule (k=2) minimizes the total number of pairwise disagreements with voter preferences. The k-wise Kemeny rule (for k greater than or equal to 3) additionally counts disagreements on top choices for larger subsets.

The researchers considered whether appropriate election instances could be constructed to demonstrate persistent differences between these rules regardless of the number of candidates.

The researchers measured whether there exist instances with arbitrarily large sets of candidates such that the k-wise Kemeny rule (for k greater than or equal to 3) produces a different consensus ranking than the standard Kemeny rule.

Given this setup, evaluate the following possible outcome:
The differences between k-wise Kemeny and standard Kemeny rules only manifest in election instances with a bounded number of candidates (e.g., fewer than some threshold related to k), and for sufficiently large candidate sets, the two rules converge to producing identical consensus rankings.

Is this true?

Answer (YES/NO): NO